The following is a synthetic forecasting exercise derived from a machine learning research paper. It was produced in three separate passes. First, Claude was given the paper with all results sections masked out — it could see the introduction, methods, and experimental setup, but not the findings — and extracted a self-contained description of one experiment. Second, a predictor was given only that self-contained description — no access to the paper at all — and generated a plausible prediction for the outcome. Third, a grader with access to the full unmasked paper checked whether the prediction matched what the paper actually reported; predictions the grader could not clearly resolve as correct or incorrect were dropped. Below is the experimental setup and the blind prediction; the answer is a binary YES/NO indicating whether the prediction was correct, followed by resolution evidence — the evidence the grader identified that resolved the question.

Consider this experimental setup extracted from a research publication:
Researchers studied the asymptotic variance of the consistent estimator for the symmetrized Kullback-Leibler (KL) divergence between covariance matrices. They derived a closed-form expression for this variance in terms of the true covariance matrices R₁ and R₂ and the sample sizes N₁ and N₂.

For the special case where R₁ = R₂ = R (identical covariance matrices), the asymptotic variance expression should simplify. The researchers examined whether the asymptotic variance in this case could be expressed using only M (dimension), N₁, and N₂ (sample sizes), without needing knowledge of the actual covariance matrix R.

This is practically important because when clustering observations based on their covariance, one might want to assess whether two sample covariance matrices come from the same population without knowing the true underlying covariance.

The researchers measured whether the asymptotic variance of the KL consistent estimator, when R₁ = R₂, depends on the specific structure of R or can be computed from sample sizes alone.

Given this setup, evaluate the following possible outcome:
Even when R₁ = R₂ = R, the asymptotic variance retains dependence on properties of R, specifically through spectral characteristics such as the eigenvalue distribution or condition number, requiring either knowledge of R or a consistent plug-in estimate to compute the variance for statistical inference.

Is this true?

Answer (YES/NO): NO